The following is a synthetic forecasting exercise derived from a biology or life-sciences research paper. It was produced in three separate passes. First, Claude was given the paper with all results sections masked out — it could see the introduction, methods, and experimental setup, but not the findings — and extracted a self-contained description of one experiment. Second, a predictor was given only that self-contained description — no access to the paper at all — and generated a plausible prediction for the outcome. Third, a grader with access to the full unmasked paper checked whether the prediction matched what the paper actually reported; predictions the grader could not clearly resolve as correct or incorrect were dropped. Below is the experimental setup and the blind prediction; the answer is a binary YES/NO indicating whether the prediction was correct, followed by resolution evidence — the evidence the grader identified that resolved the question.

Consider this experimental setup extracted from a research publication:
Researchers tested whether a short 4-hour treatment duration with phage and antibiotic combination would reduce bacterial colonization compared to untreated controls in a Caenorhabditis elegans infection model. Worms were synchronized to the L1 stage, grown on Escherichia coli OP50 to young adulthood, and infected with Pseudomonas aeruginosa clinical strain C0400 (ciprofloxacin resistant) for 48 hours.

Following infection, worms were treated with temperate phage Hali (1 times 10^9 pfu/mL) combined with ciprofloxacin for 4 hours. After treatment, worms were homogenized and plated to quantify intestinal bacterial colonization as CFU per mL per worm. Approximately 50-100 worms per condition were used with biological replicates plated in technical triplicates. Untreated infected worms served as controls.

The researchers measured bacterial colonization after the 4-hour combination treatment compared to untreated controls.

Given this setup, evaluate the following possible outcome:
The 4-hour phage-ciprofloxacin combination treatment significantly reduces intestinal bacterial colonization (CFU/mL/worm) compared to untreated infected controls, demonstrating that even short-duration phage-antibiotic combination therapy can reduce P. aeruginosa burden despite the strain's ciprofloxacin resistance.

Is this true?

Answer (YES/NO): NO